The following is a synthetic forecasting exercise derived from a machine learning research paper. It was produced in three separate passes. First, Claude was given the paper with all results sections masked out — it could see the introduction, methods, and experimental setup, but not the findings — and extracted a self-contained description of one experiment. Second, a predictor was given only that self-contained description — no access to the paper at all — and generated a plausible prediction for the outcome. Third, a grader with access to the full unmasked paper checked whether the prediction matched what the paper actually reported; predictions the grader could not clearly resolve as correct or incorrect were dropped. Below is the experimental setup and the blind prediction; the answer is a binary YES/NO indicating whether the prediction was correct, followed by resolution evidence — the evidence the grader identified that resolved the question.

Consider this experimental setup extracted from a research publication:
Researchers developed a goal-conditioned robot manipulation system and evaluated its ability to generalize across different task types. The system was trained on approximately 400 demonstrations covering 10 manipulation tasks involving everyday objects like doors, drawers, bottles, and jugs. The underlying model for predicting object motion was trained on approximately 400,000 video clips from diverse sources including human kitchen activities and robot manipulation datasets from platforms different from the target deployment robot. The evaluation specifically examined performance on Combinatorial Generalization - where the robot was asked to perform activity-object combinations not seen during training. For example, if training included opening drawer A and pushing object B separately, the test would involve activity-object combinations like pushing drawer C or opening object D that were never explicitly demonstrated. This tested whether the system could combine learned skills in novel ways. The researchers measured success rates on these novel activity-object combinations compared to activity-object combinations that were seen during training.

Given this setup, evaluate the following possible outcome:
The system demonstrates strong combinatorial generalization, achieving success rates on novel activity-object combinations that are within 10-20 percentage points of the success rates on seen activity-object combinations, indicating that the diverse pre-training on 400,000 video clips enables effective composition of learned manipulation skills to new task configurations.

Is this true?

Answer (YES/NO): YES